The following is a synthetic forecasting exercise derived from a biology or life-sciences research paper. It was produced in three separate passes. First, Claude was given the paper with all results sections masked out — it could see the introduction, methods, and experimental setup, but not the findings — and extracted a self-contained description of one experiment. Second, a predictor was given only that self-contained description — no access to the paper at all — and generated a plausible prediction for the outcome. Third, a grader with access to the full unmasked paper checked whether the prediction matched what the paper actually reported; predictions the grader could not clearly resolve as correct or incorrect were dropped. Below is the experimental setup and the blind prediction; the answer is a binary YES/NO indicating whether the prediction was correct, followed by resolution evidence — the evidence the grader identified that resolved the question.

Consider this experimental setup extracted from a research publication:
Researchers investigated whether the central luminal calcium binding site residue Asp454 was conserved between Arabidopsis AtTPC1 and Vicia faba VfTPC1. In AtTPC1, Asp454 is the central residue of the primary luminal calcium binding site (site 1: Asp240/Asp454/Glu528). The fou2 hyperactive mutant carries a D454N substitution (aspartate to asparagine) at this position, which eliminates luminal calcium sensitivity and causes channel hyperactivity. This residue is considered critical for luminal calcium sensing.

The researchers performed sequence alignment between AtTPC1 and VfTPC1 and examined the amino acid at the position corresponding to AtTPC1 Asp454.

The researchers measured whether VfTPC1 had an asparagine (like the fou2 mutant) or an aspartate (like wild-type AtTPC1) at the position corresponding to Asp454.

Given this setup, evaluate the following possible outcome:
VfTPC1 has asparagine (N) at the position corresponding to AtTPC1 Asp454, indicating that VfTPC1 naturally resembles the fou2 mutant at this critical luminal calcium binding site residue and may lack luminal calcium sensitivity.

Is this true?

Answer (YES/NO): NO